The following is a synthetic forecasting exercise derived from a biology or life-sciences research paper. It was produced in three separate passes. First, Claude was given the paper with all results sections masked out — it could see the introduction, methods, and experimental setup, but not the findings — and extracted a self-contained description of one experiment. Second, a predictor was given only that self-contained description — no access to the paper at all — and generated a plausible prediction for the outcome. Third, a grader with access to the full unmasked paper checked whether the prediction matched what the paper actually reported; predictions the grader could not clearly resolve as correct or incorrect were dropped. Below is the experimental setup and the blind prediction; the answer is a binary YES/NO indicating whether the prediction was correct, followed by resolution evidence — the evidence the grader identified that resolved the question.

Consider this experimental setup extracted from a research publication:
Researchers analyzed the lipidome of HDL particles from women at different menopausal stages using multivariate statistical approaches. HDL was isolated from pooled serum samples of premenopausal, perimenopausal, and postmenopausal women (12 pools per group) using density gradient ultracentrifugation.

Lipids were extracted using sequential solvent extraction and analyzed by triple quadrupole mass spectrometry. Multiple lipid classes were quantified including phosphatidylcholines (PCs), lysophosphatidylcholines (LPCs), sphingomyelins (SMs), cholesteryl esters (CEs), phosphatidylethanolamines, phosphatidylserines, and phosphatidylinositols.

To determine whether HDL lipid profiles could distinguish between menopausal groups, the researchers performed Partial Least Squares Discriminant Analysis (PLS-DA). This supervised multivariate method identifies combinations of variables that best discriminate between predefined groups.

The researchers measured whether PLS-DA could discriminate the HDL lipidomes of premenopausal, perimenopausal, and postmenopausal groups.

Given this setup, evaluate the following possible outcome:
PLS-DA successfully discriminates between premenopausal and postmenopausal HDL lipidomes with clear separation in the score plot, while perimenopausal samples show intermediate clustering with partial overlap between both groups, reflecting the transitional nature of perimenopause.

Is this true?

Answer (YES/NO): NO